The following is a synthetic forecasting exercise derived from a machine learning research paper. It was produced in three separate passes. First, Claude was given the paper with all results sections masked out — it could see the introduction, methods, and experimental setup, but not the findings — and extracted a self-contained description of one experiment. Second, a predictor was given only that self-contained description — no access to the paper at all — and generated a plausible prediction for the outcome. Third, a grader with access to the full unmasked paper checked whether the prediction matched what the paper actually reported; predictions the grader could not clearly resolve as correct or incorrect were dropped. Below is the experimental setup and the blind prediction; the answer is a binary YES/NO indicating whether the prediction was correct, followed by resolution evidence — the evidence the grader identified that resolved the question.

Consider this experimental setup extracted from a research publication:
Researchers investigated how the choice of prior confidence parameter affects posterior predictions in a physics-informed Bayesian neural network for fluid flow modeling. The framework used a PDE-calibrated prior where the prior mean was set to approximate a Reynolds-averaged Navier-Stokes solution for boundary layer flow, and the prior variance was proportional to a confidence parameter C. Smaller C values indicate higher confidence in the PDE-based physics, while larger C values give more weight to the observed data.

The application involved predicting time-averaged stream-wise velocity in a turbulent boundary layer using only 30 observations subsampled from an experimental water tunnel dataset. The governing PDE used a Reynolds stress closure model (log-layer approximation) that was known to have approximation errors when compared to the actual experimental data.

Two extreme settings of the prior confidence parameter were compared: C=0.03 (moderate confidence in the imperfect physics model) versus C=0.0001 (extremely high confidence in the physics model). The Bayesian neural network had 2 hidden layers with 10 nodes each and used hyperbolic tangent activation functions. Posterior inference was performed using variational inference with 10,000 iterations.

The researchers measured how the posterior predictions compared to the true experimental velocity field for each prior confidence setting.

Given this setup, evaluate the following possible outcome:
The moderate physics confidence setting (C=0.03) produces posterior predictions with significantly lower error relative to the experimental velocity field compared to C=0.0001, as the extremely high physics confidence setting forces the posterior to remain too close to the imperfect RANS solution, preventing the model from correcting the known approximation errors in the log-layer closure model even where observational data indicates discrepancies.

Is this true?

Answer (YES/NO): YES